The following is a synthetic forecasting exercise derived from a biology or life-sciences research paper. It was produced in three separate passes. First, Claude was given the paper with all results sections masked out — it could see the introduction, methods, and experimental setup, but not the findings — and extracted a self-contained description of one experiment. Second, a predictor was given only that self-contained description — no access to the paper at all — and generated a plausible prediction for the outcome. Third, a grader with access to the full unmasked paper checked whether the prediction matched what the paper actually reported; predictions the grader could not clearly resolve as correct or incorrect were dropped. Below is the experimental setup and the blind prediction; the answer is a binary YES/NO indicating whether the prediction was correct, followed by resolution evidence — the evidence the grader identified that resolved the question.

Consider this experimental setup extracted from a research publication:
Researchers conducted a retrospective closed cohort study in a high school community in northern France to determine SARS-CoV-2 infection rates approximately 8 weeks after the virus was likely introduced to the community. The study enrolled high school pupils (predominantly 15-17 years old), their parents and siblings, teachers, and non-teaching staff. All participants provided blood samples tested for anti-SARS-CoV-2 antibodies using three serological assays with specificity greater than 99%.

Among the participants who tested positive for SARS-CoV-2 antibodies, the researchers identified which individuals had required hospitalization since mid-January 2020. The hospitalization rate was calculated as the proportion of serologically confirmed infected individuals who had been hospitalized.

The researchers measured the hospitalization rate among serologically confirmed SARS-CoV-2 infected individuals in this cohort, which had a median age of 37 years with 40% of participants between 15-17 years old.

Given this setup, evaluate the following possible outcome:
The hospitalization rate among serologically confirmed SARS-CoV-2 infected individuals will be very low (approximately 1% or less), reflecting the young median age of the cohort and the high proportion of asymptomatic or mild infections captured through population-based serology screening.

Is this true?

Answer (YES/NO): NO